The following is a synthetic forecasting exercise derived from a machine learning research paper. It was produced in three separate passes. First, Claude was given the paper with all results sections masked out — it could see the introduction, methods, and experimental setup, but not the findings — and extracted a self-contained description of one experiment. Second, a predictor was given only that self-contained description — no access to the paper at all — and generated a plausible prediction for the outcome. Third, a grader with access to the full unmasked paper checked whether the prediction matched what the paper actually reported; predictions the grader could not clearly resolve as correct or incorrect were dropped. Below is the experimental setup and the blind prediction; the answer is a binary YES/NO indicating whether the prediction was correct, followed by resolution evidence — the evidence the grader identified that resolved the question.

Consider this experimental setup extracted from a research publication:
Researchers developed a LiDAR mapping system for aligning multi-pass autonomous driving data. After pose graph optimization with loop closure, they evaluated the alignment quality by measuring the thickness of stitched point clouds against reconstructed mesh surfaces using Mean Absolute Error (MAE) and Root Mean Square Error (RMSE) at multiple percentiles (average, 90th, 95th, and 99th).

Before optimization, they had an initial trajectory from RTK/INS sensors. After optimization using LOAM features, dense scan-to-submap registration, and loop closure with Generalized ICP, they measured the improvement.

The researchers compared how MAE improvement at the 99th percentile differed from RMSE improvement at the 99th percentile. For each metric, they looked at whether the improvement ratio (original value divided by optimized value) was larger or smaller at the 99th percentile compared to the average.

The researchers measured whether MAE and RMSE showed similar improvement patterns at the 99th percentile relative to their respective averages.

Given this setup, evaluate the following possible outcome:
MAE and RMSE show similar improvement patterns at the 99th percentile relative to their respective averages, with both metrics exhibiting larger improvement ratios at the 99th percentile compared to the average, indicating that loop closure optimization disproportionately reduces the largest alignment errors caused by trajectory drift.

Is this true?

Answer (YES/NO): NO